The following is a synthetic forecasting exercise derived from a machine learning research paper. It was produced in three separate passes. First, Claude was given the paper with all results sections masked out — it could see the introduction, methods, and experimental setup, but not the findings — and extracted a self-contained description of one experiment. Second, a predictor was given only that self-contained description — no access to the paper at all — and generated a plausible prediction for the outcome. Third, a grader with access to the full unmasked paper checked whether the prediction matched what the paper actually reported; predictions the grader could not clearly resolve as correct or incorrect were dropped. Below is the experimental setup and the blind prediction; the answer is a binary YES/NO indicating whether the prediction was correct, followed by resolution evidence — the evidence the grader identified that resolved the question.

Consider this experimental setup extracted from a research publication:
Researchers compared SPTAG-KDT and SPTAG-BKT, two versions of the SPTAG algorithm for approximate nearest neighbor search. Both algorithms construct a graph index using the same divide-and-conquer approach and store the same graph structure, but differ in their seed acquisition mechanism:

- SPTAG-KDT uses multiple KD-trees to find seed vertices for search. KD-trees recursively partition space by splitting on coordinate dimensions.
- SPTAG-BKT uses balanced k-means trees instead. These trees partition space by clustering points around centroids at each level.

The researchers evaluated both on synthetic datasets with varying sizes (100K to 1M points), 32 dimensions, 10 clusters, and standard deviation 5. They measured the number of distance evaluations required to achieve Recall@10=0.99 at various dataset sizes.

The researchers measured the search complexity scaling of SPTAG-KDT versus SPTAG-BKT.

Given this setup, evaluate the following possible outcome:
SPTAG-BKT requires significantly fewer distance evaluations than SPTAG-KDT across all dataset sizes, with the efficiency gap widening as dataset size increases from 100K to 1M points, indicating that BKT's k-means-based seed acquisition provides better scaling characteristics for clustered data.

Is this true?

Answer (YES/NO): NO